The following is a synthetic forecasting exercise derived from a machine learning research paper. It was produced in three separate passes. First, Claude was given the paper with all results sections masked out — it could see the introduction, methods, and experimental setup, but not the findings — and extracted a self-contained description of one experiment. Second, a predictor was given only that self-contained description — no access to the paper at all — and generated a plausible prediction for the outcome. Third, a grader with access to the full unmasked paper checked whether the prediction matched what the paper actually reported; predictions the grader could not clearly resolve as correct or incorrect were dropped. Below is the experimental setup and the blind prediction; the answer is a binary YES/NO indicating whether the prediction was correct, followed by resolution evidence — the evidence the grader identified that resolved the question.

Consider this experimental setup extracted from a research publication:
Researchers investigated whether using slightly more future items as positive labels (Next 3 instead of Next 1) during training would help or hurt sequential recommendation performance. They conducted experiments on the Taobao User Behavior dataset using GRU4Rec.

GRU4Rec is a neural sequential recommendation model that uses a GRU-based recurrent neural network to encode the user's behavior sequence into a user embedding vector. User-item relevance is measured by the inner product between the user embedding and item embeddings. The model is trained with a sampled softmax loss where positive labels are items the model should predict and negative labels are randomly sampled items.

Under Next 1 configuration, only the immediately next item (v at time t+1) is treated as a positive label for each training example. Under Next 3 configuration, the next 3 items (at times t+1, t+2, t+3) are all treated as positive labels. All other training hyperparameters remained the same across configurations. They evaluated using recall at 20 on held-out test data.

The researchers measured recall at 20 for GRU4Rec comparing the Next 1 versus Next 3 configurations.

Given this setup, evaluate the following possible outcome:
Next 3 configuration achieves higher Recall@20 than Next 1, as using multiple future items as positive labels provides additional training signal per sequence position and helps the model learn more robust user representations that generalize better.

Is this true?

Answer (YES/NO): YES